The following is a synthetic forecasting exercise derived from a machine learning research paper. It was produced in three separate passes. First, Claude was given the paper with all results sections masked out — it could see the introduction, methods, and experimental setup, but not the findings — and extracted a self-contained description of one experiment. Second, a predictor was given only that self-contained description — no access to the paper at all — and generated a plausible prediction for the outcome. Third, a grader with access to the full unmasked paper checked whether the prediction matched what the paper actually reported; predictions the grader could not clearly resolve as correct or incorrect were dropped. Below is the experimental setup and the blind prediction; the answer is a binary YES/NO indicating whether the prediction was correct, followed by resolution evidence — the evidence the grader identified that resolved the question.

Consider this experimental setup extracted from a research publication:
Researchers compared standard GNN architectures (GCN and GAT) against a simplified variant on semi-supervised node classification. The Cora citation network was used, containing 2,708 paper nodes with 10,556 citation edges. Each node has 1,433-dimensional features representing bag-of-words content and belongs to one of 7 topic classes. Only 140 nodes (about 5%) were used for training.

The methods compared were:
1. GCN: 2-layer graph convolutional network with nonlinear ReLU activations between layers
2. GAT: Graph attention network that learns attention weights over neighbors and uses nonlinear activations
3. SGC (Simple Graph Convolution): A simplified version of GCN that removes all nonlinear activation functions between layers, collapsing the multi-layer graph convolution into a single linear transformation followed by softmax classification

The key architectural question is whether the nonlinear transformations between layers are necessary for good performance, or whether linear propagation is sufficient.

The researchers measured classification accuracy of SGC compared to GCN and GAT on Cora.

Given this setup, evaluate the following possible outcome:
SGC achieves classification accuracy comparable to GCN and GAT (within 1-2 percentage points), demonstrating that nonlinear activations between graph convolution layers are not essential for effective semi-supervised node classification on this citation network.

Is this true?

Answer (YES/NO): YES